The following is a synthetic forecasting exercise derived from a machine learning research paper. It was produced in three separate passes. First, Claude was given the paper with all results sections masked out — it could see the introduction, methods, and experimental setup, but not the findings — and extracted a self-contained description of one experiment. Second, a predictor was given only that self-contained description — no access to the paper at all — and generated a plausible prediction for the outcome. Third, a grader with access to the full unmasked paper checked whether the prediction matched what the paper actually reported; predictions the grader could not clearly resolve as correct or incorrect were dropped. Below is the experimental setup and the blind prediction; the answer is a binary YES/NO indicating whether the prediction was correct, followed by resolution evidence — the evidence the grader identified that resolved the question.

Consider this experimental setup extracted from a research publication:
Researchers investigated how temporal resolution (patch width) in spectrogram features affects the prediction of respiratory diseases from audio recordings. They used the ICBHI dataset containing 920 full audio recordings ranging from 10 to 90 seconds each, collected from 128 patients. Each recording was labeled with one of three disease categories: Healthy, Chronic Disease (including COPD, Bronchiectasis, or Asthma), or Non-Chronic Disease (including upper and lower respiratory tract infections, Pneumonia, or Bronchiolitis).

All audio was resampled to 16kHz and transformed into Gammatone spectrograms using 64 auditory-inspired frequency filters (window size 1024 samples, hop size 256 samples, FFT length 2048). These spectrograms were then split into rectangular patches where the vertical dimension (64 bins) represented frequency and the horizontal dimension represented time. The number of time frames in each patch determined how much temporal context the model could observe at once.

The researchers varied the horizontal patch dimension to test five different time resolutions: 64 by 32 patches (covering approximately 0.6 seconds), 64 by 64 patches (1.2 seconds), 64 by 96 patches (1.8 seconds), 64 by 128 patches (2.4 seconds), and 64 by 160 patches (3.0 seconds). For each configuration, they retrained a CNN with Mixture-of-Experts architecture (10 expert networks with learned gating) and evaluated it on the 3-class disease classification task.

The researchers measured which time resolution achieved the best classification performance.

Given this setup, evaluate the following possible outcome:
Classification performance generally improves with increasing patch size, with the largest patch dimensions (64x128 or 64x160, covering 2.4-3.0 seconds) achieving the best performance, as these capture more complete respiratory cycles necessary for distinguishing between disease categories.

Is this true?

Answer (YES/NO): NO